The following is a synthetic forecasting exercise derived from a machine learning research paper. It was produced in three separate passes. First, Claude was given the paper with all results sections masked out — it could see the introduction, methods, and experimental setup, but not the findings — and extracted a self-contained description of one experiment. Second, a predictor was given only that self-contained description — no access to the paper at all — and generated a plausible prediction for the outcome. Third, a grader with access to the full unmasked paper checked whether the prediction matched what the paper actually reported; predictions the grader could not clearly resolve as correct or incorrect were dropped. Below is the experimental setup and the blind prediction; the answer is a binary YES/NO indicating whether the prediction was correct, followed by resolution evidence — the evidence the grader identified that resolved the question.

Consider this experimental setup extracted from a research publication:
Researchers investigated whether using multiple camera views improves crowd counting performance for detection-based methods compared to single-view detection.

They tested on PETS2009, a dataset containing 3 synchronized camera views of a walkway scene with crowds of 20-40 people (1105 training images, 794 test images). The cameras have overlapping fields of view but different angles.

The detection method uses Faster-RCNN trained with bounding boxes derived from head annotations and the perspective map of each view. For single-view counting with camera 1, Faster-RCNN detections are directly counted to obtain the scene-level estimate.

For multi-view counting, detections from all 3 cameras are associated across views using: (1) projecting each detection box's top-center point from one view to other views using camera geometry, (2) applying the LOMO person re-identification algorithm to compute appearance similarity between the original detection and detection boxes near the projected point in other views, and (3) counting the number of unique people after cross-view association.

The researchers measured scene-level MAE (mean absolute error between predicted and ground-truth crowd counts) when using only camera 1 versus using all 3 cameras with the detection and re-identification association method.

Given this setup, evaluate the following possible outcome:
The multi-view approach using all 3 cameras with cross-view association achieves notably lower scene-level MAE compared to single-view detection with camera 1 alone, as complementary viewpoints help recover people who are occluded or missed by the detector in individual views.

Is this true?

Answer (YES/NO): YES